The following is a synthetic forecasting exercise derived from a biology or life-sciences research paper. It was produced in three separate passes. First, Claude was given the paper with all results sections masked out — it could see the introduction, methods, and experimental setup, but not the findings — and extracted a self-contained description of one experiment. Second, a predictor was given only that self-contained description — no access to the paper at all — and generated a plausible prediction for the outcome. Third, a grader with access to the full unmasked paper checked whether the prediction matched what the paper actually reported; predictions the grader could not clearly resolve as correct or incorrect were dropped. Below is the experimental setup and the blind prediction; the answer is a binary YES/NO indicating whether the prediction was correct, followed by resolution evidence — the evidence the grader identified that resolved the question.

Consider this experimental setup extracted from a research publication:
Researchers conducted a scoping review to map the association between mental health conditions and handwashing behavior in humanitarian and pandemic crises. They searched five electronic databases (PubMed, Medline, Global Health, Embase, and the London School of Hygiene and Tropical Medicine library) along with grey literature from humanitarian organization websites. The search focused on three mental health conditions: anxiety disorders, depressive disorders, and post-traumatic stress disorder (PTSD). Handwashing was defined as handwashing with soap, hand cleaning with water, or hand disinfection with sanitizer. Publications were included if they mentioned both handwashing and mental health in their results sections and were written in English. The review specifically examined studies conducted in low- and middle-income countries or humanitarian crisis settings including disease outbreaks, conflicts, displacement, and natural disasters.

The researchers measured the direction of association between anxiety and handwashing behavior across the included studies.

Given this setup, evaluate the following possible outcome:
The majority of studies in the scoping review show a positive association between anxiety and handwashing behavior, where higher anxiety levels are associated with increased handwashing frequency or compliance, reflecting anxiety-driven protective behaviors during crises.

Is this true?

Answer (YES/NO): YES